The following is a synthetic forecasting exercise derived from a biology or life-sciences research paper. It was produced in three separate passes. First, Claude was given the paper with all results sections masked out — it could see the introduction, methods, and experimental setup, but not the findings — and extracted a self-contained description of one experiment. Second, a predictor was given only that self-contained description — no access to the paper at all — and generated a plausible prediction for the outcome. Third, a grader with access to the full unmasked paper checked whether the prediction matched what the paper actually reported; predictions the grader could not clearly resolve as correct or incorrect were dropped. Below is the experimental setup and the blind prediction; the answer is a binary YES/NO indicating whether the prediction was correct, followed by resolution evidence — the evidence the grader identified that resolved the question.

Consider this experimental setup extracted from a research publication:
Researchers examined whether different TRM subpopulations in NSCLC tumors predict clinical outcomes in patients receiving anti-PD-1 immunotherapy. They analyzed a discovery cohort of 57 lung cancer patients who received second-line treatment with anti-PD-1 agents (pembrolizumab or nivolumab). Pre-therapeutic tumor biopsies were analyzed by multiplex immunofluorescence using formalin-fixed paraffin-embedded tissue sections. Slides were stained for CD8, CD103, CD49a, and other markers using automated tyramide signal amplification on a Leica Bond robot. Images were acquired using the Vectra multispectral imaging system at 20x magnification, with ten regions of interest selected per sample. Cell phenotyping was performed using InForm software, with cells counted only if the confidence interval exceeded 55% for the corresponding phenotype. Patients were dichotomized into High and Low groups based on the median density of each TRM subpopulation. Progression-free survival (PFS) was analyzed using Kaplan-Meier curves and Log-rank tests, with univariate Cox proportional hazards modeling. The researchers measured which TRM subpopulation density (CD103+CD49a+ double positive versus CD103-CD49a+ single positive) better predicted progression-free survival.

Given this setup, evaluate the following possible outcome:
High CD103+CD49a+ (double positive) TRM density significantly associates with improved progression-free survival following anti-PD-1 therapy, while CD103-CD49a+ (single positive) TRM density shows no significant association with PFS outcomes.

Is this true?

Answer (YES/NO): NO